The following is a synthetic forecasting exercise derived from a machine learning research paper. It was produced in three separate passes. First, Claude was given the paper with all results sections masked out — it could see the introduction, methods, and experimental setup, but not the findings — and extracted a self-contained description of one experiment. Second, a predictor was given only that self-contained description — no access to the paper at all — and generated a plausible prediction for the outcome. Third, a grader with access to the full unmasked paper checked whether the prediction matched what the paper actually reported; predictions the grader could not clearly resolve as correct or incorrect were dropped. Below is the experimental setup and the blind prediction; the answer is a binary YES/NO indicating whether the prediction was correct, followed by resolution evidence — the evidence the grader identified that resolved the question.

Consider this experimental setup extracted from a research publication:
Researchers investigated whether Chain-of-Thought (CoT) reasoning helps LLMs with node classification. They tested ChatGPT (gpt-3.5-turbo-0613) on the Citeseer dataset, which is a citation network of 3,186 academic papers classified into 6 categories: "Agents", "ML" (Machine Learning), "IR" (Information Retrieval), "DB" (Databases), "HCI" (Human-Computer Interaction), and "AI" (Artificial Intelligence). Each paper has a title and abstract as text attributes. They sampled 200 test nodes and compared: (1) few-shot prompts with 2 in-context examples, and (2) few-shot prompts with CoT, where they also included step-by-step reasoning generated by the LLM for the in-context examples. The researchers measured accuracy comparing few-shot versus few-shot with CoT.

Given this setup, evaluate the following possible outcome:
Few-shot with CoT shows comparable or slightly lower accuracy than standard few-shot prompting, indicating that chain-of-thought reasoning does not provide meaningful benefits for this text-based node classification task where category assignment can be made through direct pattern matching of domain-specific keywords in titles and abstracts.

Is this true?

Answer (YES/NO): NO